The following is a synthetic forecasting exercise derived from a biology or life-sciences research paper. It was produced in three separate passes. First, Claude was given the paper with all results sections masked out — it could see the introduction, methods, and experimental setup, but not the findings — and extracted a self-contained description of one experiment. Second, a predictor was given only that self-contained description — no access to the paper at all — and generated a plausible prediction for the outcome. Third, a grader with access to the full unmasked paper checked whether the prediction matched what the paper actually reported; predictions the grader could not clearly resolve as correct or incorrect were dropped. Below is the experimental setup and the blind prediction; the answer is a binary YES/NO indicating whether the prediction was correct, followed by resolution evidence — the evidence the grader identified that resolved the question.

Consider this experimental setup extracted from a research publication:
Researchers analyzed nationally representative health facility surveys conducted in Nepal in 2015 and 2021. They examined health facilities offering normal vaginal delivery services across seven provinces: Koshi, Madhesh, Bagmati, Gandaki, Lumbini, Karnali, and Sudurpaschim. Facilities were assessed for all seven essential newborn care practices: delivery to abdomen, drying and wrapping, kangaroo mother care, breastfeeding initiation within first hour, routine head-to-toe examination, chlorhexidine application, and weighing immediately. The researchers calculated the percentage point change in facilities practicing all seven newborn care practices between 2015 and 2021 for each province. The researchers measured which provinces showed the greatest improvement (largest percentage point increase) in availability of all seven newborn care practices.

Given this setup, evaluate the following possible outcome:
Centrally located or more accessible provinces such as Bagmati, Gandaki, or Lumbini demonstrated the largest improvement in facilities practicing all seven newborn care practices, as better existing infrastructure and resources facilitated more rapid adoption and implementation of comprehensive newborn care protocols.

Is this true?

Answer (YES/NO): NO